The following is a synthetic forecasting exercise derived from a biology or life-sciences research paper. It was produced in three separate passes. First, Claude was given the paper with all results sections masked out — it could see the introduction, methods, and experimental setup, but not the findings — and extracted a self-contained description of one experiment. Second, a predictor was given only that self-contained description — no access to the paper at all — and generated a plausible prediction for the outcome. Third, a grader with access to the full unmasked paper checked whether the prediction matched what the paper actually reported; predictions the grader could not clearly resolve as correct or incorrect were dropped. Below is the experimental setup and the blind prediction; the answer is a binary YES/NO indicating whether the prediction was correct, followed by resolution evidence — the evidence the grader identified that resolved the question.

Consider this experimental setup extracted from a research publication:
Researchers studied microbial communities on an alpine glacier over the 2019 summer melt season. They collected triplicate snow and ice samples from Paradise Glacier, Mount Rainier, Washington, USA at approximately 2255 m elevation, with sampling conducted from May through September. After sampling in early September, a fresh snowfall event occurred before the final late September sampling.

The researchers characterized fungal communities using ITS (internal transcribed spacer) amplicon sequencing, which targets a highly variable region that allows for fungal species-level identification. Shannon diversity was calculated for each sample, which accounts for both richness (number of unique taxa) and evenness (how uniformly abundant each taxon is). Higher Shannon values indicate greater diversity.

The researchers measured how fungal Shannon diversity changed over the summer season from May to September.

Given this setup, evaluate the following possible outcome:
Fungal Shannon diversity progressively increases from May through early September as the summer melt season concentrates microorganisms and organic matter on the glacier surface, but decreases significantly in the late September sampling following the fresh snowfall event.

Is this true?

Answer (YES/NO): NO